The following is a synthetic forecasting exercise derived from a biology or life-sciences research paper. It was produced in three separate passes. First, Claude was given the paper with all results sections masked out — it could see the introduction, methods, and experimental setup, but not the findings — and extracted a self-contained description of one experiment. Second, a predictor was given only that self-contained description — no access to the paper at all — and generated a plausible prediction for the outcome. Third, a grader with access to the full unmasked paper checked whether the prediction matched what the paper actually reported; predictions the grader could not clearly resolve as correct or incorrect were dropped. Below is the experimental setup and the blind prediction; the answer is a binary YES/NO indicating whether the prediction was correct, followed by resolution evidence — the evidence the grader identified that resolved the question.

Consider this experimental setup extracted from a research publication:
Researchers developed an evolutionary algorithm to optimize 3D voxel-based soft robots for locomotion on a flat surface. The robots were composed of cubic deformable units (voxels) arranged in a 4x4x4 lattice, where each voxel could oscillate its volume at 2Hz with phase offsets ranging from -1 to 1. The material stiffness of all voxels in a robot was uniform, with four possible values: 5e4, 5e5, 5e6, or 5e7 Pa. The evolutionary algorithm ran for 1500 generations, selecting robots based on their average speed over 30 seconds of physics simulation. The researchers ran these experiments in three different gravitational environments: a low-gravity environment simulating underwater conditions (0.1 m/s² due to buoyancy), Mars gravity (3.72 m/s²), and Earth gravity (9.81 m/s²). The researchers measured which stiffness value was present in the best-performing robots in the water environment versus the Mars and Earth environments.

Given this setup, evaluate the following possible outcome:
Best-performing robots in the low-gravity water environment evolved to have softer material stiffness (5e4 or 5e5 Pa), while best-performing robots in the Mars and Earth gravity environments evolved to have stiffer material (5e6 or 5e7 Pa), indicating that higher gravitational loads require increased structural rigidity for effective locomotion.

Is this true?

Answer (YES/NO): YES